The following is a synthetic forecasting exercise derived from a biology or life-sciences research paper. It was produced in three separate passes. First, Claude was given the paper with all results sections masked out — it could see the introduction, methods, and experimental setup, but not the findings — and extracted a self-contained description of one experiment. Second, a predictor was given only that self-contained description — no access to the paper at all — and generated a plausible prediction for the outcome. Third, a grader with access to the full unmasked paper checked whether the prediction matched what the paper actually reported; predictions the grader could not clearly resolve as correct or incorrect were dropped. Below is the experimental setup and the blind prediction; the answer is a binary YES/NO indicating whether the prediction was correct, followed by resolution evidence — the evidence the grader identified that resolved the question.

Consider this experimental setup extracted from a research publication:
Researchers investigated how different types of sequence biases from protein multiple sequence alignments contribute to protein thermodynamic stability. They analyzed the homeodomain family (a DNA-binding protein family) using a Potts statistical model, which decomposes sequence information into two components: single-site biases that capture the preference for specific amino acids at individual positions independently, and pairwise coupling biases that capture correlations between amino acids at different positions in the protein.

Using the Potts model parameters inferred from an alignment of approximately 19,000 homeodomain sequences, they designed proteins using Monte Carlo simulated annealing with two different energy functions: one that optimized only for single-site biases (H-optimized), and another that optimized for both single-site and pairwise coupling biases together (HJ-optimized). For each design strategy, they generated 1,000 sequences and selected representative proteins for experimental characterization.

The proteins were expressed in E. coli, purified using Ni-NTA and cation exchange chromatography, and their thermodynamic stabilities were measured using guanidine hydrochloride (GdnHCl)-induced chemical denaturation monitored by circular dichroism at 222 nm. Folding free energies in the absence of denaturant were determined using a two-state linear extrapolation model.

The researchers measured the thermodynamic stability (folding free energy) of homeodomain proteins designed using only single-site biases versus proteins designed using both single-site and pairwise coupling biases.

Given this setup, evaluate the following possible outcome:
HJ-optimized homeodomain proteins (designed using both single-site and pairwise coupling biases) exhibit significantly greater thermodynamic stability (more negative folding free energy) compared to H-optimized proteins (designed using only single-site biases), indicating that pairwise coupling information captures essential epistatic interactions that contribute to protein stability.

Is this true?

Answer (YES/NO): NO